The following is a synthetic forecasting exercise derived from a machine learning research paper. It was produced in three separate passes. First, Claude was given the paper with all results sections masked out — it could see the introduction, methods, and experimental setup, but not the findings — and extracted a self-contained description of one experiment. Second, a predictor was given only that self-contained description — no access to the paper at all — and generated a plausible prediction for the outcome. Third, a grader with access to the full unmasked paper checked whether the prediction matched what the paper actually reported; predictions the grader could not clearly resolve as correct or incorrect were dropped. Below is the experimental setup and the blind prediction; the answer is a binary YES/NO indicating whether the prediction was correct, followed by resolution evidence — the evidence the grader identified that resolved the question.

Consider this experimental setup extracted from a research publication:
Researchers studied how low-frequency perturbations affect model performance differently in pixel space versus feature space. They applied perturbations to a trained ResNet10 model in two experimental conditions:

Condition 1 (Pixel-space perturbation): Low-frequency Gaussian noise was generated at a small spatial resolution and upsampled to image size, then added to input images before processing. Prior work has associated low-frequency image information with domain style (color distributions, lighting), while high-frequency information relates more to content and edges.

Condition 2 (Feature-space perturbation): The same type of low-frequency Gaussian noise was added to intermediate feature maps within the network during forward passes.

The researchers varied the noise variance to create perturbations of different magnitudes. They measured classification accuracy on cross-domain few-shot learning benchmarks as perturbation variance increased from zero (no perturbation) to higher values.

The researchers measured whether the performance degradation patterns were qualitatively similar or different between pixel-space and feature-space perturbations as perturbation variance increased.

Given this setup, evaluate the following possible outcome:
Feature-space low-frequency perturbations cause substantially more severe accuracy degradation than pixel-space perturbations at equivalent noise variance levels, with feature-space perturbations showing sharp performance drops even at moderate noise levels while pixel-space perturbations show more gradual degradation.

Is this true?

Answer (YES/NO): NO